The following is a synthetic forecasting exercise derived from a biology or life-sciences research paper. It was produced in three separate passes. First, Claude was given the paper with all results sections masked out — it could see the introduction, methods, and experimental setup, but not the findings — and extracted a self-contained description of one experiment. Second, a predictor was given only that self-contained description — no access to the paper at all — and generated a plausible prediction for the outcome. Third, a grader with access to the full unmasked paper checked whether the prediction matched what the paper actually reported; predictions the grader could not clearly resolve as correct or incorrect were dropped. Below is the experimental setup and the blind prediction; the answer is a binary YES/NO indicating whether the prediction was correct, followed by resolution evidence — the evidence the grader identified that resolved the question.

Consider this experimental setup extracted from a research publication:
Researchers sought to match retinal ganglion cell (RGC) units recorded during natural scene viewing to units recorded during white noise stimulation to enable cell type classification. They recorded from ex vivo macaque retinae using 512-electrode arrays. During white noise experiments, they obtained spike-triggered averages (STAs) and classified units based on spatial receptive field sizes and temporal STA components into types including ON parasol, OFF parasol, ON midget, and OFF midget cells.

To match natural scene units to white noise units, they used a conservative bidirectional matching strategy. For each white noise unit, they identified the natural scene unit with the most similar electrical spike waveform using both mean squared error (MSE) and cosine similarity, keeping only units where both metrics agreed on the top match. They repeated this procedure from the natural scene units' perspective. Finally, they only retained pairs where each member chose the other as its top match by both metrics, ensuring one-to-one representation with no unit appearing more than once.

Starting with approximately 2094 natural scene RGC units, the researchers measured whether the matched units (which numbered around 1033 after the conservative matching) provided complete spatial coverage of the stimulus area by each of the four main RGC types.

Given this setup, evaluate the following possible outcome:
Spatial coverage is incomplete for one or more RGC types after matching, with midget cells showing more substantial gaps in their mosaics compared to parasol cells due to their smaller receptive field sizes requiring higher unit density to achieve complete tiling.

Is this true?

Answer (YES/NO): NO